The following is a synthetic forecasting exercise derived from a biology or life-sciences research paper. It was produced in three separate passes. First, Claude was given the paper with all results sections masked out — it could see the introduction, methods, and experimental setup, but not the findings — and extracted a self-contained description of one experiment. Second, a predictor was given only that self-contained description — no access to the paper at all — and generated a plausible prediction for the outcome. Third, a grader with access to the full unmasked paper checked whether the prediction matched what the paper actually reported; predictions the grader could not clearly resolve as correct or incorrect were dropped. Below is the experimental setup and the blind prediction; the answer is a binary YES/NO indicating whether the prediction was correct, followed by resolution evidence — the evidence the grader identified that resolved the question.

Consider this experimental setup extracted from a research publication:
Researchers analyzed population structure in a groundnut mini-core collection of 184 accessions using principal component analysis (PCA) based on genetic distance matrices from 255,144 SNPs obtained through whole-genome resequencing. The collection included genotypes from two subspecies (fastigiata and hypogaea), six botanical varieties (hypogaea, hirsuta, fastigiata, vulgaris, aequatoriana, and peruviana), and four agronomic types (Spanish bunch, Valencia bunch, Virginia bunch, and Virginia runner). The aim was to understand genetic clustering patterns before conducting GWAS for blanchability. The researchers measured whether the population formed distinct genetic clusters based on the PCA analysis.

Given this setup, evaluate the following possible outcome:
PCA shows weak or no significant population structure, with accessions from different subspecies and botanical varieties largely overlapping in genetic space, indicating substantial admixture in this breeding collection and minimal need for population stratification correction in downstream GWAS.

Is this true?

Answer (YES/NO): NO